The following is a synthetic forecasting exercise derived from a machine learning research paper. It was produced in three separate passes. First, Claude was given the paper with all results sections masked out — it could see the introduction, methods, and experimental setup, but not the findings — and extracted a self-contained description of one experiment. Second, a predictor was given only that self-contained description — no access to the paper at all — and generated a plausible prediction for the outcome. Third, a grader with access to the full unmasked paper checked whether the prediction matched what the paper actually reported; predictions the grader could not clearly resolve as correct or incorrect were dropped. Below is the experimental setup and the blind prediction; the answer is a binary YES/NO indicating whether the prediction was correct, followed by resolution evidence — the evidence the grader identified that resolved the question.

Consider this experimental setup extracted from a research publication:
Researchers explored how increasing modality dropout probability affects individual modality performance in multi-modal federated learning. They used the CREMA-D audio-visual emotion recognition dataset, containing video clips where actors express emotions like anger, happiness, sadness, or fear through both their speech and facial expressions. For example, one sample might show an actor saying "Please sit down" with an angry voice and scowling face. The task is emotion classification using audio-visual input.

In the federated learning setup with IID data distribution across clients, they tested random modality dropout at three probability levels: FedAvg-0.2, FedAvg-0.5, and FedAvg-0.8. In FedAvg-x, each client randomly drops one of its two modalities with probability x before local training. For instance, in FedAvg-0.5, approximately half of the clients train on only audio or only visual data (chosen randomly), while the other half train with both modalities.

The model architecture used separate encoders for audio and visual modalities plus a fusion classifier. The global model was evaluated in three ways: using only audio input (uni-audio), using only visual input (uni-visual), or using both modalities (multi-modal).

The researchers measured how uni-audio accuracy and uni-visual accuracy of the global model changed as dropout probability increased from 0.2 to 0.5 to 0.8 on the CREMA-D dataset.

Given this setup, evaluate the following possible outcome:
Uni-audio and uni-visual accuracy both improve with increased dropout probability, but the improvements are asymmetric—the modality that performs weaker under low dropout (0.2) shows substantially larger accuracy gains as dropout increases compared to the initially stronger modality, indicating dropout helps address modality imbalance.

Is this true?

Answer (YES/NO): NO